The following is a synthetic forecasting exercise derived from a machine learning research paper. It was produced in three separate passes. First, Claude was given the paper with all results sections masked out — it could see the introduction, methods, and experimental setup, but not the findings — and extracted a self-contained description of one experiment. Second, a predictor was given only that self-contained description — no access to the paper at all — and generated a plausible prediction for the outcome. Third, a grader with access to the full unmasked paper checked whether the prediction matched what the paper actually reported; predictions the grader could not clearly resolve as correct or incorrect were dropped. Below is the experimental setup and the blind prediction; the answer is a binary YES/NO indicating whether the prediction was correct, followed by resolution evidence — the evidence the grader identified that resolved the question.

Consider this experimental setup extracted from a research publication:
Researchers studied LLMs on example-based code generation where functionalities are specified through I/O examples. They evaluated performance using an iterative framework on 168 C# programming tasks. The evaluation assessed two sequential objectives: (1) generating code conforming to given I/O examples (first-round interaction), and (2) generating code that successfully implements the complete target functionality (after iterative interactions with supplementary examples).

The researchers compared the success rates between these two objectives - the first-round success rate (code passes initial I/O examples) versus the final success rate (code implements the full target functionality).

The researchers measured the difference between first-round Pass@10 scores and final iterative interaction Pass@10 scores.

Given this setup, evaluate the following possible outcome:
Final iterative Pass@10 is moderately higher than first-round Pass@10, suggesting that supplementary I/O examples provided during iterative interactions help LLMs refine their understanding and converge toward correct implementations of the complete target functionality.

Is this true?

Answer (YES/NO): NO